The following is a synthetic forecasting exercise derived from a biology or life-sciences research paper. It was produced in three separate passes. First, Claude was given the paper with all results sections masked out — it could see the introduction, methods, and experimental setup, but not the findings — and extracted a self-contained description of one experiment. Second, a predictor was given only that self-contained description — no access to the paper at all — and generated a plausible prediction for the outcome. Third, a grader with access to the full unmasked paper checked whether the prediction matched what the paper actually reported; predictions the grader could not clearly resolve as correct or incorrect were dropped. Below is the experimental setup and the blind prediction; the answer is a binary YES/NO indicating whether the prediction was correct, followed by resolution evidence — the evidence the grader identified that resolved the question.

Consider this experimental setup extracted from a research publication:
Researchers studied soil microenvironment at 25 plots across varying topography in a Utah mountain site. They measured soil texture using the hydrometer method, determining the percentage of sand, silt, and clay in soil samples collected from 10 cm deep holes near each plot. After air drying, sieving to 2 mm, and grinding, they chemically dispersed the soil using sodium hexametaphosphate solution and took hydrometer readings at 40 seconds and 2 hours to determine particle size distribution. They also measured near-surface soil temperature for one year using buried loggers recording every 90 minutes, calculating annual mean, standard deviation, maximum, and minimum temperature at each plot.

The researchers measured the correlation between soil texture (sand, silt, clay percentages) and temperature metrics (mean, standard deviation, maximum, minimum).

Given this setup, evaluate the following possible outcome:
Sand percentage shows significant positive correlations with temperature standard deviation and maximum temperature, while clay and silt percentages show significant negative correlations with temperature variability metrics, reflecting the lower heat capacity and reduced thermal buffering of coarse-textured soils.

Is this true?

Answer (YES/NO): NO